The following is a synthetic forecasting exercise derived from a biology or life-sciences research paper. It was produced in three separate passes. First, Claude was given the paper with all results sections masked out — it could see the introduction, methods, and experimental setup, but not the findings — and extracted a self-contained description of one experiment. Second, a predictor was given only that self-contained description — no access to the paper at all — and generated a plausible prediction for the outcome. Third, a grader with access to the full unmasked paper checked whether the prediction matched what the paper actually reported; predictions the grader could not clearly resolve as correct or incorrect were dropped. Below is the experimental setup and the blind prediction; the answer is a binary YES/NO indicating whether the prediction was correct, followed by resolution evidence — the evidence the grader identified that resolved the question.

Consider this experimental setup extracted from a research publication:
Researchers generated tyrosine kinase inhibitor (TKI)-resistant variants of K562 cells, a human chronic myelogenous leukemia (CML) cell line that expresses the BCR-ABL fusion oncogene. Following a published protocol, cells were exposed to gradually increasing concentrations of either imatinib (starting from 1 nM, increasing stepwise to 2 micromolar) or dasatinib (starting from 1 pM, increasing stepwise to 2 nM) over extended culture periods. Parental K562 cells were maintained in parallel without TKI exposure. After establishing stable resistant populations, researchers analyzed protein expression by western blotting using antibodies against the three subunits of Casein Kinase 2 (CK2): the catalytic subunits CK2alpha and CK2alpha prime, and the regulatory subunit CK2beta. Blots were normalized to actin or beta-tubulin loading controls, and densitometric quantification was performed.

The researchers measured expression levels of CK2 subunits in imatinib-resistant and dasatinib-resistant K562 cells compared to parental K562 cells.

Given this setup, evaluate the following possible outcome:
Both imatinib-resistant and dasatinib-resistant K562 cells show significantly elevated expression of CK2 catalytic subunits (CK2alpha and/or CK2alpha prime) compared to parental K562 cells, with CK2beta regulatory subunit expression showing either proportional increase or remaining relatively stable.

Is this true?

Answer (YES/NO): NO